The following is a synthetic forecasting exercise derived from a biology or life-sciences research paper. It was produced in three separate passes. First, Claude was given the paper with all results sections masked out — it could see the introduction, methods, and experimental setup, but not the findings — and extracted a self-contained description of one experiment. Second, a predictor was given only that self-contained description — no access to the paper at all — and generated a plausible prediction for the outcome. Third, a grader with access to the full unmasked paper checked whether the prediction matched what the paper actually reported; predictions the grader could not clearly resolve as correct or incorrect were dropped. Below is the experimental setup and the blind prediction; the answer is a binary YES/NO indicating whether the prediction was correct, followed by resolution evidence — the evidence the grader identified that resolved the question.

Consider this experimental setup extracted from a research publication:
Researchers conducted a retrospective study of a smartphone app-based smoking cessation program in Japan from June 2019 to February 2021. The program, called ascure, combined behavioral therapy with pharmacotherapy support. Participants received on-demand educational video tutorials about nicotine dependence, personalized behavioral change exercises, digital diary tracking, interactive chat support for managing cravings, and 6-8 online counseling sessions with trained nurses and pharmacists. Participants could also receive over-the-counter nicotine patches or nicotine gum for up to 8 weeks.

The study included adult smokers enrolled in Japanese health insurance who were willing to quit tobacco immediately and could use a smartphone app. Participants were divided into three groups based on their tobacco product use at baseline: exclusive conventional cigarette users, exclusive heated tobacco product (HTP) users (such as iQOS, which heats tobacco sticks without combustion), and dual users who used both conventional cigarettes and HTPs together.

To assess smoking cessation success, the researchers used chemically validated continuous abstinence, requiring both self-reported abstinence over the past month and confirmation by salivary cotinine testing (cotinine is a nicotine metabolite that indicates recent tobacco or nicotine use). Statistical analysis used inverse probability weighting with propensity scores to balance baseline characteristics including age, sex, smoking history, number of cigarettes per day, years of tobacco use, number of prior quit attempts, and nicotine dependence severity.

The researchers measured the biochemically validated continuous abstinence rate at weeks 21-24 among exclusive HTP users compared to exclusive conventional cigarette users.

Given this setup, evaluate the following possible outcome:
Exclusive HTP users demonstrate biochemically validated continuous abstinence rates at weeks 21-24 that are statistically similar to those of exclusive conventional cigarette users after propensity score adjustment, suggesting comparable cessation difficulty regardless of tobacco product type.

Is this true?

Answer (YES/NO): NO